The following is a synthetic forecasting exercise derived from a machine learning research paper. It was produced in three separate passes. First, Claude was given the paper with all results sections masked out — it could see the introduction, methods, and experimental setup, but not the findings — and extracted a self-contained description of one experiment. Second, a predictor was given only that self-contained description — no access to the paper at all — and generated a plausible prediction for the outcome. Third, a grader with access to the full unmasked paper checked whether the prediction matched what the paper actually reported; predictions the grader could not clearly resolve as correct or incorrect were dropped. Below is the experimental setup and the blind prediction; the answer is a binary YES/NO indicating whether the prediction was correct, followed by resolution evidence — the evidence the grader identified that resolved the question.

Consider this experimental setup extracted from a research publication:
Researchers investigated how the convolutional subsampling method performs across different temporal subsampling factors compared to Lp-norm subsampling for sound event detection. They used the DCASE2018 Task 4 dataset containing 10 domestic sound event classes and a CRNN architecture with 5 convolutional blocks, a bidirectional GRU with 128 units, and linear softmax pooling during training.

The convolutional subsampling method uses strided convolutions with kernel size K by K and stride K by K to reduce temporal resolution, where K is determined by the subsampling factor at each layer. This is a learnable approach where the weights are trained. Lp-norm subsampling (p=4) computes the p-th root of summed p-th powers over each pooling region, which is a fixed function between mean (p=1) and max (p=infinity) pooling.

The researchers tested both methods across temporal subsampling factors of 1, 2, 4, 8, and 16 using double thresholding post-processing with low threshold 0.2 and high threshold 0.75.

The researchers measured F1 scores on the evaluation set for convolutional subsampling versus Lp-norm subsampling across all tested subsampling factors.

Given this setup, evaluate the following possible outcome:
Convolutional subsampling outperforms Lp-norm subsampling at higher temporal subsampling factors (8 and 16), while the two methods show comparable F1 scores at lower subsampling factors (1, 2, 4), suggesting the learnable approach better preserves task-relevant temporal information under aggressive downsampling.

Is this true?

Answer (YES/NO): NO